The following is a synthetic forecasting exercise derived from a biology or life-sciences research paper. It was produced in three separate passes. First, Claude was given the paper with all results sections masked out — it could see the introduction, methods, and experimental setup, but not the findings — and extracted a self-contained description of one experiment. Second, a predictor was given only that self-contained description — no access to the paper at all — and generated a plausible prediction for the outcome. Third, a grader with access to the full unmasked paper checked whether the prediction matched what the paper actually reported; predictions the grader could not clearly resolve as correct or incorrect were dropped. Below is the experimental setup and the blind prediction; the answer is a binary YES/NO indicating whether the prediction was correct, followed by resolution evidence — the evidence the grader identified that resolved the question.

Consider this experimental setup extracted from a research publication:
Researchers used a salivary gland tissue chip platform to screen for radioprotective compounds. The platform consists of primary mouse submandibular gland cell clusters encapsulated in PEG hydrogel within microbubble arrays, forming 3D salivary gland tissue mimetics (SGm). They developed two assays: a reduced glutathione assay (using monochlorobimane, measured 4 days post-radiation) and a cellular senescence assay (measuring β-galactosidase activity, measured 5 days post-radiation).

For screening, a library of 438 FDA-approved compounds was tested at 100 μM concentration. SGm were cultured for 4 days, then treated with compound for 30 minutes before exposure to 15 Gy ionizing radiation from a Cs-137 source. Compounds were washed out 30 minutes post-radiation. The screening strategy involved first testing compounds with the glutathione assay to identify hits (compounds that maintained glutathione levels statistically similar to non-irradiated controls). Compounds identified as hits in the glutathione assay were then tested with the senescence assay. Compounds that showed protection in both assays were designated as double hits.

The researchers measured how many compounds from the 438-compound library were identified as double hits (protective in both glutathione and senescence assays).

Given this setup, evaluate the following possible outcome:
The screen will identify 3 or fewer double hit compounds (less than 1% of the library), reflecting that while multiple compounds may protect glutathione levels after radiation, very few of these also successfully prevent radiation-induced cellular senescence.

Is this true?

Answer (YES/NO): NO